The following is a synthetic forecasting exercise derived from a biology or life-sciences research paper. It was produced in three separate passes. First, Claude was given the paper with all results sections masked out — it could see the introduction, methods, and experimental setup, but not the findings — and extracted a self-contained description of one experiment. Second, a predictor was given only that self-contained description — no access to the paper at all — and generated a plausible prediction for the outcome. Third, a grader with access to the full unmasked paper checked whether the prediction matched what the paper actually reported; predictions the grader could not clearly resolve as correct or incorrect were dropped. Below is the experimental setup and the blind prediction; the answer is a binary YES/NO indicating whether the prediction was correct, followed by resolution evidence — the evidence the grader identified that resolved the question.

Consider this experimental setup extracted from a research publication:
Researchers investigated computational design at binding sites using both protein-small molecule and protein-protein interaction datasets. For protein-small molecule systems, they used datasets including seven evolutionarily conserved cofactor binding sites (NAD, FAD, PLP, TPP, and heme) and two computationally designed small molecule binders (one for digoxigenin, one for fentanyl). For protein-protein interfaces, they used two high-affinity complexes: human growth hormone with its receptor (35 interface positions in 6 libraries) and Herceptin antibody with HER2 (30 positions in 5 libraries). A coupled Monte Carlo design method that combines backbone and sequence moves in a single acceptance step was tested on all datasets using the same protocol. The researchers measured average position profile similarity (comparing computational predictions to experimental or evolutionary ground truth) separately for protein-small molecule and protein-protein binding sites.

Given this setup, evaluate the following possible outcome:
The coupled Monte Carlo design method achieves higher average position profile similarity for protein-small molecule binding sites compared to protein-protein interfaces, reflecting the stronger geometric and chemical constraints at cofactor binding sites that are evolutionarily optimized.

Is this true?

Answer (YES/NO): NO